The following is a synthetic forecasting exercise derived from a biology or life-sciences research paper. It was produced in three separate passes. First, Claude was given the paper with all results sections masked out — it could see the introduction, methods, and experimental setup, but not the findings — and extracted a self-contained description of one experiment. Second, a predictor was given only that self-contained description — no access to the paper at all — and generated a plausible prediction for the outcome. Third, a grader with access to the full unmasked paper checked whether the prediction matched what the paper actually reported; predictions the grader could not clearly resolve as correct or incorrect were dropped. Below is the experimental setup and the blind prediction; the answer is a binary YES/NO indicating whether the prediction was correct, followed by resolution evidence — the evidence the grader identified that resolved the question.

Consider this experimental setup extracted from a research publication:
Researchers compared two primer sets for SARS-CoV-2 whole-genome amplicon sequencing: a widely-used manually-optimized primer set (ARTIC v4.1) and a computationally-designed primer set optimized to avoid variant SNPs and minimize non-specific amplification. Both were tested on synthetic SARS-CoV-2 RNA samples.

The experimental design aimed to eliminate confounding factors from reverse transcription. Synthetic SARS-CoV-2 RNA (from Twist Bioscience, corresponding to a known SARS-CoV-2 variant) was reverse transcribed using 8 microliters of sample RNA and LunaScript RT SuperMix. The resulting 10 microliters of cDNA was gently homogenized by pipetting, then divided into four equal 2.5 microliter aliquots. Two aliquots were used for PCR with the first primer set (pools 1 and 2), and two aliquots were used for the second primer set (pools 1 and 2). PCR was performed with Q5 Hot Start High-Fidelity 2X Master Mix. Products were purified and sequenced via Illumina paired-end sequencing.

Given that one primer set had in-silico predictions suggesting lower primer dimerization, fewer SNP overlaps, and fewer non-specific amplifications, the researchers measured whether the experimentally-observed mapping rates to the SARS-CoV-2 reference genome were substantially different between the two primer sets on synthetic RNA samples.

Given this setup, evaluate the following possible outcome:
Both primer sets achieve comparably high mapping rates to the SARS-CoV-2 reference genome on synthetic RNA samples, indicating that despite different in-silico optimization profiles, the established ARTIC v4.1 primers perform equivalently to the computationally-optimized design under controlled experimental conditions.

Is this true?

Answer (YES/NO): YES